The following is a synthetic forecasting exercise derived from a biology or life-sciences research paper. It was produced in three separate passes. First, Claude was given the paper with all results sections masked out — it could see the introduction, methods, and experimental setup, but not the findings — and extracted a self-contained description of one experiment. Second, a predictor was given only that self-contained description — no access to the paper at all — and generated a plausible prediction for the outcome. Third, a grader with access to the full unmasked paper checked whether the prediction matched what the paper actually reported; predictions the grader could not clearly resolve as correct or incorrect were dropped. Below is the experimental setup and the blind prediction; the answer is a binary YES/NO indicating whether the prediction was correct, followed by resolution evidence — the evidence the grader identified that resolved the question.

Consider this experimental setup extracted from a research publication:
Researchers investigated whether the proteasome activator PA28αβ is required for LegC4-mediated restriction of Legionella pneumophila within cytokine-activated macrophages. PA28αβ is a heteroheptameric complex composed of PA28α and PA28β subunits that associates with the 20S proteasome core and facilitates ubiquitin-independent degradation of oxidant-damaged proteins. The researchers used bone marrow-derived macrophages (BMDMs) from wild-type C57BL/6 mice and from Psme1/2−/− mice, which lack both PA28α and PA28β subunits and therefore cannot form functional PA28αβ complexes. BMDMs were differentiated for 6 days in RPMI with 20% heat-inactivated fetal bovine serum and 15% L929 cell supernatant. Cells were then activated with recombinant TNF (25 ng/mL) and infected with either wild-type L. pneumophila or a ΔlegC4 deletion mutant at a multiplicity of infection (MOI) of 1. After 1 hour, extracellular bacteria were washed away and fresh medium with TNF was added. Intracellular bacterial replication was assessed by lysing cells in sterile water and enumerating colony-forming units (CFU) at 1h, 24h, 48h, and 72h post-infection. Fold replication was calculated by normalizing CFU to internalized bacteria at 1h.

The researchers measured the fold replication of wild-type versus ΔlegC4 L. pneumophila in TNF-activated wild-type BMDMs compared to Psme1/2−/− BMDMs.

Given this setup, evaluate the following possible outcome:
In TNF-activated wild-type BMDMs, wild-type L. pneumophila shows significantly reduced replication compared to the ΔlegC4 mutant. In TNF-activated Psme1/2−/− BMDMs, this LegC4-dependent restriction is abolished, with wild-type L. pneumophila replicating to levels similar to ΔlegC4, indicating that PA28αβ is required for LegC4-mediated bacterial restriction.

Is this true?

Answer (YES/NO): YES